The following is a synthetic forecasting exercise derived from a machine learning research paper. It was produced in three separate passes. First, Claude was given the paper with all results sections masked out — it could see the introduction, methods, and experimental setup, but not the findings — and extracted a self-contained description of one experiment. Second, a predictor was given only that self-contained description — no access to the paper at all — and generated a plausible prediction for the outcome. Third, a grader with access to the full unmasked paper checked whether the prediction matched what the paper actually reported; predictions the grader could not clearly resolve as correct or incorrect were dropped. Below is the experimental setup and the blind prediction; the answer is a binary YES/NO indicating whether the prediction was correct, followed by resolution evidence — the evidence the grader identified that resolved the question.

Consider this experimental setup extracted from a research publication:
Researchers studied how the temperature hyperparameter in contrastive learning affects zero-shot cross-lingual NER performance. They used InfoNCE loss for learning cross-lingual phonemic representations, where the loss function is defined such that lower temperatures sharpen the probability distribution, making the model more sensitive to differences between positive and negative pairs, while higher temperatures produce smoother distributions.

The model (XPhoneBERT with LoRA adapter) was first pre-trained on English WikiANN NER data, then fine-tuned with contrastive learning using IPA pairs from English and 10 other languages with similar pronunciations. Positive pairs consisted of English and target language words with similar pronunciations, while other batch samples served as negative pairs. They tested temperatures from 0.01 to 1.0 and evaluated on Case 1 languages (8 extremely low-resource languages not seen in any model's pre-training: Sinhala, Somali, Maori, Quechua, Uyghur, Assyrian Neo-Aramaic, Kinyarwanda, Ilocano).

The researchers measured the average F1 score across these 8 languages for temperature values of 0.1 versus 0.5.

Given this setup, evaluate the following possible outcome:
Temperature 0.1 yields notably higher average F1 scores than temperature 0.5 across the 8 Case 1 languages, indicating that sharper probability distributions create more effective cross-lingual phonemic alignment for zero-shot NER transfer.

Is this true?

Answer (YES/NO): YES